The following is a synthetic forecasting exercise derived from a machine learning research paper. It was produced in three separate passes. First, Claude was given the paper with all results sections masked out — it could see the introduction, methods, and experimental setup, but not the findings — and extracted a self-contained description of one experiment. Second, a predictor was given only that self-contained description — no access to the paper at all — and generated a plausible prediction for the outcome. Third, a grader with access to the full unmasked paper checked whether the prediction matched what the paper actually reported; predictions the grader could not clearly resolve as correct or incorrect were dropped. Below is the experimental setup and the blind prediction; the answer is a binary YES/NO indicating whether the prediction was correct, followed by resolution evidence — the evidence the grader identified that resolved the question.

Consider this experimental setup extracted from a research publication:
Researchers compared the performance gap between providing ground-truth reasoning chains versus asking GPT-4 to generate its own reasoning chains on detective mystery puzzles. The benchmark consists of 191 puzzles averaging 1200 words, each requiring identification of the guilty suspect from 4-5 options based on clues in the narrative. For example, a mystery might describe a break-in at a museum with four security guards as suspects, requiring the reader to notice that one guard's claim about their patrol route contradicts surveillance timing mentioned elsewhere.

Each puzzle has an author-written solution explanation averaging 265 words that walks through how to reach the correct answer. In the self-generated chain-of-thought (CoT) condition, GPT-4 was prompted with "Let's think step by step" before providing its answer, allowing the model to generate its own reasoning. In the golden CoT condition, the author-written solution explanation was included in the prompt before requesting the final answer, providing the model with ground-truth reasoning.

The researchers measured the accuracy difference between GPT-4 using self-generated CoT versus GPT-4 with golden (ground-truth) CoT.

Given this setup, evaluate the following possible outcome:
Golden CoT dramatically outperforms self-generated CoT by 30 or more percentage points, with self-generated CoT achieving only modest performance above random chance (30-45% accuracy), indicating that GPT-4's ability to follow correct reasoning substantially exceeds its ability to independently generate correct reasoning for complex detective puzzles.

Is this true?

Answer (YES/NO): YES